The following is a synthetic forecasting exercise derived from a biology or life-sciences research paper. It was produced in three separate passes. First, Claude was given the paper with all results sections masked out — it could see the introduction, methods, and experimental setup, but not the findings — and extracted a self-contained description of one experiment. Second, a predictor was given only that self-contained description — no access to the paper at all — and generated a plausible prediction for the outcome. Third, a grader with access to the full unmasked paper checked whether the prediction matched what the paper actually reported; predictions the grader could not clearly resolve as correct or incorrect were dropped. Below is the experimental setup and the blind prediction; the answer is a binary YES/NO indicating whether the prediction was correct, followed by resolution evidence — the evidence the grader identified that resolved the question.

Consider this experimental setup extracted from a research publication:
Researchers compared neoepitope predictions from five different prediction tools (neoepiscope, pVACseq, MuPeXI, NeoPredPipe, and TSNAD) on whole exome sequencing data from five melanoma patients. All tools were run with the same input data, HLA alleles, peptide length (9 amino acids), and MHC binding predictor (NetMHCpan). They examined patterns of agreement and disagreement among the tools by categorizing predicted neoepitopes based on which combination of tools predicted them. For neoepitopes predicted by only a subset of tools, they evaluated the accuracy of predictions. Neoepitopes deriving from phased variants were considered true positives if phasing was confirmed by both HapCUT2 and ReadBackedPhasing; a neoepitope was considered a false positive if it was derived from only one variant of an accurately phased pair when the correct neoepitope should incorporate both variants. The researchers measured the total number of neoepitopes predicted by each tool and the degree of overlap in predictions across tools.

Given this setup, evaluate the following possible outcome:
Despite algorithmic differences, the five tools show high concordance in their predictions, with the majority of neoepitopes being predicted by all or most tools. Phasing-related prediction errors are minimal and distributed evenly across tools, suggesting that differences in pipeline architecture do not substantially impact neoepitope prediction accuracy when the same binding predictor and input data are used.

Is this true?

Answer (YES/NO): NO